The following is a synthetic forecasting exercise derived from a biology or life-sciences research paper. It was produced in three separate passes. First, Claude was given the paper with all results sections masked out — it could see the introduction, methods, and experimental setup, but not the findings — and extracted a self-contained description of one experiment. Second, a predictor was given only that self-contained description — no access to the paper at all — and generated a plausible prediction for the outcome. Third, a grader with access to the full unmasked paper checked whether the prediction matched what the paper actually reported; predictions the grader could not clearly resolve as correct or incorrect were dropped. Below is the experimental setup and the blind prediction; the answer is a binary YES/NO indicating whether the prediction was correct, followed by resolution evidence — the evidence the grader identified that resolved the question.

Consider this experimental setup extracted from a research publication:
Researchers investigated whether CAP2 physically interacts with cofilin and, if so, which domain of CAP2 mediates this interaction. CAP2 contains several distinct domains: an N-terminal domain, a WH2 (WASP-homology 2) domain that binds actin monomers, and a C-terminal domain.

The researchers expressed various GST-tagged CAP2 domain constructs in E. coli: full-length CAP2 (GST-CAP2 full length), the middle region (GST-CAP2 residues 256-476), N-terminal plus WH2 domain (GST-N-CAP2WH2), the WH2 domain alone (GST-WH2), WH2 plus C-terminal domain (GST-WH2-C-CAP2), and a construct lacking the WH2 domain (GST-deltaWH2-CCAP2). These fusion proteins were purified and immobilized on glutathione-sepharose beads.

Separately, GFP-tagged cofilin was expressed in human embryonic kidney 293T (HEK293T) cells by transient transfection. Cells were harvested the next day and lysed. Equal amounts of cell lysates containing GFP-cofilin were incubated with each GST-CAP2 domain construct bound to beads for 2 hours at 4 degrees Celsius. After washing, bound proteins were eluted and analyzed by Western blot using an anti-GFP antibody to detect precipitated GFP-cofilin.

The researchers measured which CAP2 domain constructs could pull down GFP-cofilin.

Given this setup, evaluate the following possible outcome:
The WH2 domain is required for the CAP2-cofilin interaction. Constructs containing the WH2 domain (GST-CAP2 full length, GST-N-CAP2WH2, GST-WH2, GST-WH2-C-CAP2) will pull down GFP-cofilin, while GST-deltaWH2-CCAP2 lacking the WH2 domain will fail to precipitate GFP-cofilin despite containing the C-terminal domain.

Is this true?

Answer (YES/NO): NO